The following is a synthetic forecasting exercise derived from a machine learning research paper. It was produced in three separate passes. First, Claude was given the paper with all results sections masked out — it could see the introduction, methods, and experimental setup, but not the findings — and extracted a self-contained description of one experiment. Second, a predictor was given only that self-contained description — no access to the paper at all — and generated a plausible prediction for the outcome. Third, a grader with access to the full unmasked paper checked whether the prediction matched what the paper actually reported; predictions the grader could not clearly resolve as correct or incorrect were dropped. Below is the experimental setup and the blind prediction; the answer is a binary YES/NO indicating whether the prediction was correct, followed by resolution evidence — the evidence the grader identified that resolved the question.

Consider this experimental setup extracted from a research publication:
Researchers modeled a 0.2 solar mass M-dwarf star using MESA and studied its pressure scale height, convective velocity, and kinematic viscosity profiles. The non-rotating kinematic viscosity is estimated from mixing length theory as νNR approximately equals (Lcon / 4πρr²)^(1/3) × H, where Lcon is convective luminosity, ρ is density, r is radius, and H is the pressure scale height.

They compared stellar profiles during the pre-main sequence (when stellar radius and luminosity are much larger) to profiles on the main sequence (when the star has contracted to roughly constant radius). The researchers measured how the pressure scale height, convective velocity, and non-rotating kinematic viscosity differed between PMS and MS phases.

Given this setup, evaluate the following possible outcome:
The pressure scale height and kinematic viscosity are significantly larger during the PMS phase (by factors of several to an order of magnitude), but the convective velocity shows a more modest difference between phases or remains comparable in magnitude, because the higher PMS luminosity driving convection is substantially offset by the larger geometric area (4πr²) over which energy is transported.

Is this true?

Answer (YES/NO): NO